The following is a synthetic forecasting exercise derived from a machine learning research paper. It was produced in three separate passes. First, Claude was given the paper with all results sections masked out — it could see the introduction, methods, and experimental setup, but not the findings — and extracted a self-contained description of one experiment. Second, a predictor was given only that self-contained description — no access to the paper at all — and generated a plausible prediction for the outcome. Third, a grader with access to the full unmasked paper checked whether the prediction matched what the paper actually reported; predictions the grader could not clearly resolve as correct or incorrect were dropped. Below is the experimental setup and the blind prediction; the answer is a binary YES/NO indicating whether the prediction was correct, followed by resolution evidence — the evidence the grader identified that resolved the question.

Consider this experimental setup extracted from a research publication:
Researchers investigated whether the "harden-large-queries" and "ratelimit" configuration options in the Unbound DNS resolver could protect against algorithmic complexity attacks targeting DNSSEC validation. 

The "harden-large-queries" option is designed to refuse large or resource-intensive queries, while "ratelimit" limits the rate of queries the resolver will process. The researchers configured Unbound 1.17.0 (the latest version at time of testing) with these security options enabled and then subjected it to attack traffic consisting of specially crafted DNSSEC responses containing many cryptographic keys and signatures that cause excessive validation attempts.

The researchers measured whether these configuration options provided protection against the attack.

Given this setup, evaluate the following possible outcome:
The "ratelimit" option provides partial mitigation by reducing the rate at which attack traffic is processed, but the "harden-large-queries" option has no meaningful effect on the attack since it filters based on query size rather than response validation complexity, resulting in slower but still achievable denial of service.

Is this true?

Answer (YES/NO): NO